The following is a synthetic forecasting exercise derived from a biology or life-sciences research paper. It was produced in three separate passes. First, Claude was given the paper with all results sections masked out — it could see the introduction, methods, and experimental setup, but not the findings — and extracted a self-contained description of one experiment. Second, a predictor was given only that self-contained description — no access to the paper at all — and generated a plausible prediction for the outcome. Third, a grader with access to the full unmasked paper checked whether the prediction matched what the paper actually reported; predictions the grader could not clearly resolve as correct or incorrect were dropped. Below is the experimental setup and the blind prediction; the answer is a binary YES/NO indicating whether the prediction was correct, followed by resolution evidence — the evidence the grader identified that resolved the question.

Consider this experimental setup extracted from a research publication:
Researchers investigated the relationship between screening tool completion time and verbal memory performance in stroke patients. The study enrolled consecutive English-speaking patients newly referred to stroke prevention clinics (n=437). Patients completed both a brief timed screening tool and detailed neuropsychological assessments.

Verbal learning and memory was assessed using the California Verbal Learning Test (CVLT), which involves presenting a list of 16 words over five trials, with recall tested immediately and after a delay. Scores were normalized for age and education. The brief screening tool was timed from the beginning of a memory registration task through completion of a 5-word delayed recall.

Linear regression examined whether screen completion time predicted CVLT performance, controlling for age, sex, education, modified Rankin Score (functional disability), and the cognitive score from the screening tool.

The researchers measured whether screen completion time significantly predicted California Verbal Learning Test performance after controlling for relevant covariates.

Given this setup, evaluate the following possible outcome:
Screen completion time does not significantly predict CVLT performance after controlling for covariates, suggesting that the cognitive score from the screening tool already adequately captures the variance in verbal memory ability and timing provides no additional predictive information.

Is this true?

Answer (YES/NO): YES